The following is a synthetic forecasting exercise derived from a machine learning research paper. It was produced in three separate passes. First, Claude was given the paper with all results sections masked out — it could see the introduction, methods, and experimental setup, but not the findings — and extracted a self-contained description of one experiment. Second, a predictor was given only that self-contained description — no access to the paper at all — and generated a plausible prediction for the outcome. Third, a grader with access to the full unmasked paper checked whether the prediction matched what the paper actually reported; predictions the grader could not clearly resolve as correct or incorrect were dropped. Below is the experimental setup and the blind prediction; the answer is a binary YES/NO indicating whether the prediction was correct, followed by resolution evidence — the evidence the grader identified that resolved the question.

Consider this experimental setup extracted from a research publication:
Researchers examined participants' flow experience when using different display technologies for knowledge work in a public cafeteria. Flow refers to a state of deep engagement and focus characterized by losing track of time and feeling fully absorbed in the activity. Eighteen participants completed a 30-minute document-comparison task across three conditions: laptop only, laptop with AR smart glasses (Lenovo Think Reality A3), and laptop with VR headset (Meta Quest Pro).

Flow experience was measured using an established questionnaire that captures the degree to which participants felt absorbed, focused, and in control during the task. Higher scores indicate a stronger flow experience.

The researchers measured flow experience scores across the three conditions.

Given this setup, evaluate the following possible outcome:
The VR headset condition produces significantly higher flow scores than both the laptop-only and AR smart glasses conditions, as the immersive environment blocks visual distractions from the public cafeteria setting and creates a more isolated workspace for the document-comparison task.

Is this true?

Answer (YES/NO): NO